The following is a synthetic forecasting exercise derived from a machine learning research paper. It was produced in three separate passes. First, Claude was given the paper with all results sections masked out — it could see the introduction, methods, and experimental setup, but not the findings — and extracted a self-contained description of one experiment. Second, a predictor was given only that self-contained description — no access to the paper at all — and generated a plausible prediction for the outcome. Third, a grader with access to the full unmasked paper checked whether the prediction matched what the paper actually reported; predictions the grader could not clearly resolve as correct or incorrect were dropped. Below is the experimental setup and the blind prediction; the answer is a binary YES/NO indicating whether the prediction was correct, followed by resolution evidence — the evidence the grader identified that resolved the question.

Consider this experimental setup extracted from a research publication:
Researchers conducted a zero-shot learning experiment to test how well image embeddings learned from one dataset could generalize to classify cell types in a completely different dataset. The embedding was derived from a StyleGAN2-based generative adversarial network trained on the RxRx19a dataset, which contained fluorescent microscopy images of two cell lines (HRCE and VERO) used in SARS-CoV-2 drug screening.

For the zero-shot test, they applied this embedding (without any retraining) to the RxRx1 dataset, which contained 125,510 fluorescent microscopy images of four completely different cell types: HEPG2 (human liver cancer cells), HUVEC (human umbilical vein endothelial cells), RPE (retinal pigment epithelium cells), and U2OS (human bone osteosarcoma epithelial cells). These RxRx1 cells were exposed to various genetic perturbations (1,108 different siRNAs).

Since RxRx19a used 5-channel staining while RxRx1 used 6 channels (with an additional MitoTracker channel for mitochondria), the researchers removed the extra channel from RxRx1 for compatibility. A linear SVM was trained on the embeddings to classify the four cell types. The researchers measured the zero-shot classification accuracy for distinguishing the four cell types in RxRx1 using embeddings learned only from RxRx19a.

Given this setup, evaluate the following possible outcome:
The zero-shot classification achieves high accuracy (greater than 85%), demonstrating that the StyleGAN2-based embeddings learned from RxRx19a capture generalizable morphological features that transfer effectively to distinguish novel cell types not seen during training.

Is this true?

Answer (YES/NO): YES